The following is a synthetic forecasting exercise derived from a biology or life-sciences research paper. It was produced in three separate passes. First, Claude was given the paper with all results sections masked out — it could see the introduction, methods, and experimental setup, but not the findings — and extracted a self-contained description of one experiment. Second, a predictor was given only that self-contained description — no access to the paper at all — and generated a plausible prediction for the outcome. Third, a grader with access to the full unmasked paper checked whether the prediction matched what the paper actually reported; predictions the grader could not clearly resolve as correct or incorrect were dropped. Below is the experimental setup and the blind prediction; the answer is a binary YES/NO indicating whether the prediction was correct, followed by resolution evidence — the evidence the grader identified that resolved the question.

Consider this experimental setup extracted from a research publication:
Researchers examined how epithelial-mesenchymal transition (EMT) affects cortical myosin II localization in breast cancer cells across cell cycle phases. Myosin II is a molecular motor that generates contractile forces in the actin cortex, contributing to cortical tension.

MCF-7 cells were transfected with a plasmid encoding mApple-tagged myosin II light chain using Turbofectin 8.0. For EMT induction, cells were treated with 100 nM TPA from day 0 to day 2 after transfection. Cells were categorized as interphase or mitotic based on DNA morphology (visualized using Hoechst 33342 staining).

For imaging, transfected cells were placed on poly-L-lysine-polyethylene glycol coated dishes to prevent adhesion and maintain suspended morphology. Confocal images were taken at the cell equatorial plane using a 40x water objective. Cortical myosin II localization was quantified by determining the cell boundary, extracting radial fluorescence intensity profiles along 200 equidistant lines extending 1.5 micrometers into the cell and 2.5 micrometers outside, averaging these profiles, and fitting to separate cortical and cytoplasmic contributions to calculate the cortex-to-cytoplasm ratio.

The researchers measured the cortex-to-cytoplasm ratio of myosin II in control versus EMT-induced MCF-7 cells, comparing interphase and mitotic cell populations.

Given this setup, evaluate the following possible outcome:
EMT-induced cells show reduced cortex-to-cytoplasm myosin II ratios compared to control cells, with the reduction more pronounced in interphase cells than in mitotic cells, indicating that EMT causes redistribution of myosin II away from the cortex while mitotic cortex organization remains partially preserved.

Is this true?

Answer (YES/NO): NO